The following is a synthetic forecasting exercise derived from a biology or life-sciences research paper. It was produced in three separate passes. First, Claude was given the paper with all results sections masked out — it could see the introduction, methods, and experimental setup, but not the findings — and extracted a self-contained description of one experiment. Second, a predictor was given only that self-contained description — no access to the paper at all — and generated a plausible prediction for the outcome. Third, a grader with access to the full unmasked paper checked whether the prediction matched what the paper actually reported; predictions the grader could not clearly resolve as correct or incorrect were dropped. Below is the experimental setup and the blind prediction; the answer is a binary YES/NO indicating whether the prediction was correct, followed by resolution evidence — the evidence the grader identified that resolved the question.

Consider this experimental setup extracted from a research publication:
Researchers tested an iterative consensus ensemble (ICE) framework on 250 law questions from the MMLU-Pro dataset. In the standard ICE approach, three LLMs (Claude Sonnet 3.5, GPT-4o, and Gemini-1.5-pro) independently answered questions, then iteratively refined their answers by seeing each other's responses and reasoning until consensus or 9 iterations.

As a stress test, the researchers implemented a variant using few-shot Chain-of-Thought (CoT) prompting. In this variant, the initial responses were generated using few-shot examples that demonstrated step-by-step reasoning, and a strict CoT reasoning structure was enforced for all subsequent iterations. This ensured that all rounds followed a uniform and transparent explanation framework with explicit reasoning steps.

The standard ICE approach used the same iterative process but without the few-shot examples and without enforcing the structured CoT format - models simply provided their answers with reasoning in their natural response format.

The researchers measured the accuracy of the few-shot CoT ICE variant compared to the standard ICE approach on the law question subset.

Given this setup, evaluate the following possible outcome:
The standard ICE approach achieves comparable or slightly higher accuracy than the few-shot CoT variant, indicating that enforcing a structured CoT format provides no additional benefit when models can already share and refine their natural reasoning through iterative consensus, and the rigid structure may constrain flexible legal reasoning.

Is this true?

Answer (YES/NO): YES